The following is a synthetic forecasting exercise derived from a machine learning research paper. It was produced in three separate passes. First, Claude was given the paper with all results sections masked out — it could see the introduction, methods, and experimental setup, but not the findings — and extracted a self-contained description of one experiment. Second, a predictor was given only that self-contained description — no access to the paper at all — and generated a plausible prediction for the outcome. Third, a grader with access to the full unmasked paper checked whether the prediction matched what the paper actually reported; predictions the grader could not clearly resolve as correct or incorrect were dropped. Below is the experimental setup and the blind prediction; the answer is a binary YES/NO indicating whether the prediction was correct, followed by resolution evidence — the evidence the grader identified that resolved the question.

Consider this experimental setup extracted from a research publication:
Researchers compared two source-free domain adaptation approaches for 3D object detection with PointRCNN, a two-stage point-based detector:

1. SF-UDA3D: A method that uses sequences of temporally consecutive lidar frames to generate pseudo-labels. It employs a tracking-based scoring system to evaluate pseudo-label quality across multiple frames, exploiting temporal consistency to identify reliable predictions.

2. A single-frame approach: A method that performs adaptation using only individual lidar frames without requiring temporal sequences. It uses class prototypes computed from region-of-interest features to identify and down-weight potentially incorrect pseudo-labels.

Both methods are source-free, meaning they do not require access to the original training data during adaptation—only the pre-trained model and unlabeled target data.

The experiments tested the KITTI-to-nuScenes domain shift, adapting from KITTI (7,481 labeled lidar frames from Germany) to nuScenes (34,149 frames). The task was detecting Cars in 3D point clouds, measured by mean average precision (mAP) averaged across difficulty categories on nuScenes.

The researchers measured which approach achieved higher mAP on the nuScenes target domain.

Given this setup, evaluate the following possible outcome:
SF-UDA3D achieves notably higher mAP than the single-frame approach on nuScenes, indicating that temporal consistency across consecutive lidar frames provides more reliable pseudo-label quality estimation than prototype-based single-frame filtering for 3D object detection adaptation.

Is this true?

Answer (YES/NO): YES